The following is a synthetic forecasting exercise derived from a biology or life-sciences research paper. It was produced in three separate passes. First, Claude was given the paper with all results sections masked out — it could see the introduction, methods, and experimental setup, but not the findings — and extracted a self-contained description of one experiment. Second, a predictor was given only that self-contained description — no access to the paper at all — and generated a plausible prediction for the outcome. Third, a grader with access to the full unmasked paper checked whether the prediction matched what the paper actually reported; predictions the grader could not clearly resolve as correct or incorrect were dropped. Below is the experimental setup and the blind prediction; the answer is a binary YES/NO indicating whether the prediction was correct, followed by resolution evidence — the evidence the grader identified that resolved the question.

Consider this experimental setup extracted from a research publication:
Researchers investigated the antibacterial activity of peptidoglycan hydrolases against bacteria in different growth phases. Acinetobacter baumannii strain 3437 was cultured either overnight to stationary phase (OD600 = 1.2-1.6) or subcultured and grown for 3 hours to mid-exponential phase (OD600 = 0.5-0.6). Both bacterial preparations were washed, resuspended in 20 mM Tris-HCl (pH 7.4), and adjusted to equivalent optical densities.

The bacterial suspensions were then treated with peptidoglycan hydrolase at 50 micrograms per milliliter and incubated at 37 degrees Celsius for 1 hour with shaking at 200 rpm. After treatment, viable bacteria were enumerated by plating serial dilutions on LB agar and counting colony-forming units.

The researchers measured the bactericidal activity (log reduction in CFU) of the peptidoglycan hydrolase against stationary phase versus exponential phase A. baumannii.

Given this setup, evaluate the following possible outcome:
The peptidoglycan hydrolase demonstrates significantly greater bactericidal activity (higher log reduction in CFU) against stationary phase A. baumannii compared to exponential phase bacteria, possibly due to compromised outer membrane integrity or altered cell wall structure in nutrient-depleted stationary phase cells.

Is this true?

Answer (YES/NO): NO